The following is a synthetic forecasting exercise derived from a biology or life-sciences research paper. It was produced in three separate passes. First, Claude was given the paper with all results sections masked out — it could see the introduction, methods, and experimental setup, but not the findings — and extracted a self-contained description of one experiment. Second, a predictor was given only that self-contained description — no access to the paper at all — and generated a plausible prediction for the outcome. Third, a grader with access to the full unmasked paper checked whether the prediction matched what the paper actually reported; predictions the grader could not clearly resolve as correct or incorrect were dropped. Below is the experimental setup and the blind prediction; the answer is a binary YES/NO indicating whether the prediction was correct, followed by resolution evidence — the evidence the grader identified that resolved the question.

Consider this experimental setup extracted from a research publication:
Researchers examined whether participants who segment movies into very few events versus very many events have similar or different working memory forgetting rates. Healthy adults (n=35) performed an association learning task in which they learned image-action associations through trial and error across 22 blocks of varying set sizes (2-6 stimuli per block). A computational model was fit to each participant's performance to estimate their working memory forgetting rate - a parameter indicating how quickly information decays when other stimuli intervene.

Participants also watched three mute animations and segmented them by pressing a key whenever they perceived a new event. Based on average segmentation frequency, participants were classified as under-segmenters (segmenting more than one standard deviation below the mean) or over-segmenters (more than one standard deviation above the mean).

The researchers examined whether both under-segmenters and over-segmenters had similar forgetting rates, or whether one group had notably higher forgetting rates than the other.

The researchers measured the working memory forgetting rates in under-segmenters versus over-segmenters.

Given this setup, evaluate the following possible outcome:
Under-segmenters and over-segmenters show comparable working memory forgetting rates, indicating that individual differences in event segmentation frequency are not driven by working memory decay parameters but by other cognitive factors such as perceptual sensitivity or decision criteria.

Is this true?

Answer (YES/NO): NO